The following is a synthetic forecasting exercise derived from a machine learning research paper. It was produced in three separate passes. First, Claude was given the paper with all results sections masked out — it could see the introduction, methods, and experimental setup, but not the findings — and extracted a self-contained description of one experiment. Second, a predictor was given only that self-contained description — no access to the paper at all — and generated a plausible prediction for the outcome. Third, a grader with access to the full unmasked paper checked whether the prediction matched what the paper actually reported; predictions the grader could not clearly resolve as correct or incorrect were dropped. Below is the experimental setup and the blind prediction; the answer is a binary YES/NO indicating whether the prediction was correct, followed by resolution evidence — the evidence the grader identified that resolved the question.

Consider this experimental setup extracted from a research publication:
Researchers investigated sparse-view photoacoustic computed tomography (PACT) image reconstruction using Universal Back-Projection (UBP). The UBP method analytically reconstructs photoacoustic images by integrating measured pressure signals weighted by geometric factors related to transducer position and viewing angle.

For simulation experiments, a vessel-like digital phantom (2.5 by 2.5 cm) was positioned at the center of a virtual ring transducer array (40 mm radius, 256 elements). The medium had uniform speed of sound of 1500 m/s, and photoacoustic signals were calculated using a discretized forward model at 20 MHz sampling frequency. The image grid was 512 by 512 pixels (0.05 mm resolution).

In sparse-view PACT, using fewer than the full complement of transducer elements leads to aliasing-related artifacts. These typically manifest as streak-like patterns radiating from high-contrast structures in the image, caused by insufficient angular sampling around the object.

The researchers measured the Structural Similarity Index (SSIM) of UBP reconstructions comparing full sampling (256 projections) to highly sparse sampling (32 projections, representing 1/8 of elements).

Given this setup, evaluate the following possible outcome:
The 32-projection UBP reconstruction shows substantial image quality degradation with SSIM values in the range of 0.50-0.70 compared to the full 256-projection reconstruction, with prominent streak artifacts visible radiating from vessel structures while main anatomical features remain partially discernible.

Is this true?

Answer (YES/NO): NO